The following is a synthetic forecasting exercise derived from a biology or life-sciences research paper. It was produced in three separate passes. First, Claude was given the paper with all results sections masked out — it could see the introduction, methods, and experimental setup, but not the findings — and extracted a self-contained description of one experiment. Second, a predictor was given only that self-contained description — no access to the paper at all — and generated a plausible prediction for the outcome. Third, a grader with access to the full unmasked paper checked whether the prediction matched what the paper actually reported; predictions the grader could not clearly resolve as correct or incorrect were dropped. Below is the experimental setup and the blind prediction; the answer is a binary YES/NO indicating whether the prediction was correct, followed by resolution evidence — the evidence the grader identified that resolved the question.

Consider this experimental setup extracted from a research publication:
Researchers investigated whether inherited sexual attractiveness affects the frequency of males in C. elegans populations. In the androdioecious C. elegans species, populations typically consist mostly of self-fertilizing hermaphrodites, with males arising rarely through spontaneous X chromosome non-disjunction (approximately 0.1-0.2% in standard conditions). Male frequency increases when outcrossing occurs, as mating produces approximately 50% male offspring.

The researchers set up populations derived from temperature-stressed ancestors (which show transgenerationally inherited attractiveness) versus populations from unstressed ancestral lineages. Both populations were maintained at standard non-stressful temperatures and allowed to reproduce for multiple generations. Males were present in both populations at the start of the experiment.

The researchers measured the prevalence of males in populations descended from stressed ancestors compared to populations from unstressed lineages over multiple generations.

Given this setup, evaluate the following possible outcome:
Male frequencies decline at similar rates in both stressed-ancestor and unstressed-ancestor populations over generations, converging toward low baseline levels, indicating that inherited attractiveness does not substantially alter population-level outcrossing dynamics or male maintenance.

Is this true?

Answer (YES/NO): NO